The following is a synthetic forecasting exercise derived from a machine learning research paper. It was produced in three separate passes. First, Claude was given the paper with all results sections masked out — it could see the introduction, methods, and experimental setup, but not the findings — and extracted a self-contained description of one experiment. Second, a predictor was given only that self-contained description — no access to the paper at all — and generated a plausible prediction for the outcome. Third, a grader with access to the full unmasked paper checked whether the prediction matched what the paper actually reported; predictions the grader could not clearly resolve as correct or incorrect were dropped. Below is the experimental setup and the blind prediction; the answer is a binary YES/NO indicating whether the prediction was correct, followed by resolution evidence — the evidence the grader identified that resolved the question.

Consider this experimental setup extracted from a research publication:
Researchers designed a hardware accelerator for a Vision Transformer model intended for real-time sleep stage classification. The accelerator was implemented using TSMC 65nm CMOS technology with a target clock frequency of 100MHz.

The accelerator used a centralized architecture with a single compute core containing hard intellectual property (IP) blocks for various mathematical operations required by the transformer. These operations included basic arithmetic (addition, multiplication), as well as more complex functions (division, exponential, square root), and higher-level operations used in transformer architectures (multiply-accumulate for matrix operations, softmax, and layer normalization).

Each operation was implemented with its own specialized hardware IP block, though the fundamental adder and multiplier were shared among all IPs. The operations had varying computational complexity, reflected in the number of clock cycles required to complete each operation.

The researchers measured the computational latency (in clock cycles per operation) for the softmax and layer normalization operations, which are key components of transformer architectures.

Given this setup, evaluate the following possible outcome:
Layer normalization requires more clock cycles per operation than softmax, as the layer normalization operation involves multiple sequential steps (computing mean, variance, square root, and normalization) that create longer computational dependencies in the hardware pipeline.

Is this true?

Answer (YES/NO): YES